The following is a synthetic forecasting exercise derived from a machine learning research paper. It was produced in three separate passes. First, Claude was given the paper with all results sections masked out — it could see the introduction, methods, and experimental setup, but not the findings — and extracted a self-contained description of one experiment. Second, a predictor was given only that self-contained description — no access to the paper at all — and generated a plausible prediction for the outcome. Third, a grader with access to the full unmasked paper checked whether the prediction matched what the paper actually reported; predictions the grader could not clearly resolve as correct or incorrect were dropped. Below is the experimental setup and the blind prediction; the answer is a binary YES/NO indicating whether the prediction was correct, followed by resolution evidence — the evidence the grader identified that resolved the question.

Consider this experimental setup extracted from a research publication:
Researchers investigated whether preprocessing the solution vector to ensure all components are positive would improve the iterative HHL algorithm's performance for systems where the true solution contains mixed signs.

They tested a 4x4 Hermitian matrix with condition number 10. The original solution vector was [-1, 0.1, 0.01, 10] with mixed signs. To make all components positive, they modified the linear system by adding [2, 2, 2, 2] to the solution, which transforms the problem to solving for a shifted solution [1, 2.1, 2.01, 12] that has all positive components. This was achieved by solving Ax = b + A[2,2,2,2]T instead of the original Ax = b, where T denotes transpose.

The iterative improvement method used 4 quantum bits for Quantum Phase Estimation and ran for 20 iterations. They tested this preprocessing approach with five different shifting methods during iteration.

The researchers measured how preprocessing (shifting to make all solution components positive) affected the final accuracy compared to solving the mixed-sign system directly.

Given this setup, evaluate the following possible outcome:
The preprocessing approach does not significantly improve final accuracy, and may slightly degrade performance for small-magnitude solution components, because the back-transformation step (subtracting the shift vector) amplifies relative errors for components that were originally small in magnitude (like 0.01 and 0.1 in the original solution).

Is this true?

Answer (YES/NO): NO